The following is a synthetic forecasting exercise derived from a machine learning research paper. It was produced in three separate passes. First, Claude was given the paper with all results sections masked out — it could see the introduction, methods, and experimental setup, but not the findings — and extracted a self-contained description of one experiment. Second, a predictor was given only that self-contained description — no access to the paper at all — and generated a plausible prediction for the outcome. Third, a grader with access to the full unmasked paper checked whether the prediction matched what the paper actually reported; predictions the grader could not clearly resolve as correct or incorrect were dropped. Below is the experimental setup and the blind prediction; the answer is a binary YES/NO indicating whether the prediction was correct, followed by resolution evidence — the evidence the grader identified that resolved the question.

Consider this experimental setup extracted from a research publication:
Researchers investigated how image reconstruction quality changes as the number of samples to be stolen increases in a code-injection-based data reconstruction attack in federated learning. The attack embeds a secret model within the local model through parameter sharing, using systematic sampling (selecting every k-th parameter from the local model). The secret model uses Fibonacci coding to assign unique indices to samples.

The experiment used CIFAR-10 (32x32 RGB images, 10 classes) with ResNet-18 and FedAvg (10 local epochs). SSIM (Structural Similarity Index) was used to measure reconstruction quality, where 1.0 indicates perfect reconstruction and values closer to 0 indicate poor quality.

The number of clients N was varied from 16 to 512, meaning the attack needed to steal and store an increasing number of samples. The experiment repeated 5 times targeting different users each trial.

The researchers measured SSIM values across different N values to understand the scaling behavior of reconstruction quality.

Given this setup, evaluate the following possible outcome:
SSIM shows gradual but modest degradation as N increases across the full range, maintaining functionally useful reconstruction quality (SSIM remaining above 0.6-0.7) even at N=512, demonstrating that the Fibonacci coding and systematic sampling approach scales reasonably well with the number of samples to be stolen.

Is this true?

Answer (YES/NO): YES